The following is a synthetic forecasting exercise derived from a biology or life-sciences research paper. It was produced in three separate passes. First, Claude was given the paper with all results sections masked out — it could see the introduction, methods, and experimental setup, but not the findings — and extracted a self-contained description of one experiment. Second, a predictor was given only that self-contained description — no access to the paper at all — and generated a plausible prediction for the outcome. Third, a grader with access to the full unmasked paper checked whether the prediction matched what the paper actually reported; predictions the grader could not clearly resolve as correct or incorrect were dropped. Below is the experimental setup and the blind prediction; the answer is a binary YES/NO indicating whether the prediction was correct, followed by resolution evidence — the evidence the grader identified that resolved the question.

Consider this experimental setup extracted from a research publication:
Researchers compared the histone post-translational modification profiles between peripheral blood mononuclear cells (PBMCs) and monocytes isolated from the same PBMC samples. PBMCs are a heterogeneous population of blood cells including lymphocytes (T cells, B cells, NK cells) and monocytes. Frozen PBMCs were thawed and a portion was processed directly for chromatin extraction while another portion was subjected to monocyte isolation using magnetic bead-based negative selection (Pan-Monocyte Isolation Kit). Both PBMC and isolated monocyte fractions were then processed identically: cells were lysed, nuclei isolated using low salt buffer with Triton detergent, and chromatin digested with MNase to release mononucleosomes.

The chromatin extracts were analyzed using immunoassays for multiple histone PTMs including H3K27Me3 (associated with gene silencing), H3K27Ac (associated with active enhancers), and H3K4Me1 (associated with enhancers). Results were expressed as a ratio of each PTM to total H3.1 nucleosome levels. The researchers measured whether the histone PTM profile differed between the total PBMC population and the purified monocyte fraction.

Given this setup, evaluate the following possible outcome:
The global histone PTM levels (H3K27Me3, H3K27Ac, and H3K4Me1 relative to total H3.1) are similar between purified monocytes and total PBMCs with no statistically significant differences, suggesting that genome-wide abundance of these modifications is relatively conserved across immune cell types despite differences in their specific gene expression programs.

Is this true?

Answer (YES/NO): NO